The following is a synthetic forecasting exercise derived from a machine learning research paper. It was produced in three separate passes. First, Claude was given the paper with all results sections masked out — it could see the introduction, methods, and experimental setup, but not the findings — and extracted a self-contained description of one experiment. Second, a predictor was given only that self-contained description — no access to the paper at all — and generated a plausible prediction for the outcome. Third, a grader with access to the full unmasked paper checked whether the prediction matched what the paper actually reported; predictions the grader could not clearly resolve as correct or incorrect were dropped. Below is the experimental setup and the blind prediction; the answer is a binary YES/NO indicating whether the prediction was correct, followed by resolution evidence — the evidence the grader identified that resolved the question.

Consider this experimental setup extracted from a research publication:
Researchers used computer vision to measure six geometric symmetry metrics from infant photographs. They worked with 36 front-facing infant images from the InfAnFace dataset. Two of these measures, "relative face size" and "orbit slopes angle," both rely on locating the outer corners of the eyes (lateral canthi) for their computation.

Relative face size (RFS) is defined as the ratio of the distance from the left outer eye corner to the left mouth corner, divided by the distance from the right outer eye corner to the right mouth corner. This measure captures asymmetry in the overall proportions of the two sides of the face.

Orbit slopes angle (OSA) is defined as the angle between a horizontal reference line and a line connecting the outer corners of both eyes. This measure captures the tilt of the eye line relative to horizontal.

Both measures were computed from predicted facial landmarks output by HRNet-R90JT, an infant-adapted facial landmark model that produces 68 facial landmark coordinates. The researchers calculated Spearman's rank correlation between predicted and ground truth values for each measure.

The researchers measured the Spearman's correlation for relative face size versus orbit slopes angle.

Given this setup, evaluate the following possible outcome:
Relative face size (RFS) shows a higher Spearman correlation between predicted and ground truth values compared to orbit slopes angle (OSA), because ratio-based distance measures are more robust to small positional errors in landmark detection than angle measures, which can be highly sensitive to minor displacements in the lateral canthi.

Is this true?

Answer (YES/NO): YES